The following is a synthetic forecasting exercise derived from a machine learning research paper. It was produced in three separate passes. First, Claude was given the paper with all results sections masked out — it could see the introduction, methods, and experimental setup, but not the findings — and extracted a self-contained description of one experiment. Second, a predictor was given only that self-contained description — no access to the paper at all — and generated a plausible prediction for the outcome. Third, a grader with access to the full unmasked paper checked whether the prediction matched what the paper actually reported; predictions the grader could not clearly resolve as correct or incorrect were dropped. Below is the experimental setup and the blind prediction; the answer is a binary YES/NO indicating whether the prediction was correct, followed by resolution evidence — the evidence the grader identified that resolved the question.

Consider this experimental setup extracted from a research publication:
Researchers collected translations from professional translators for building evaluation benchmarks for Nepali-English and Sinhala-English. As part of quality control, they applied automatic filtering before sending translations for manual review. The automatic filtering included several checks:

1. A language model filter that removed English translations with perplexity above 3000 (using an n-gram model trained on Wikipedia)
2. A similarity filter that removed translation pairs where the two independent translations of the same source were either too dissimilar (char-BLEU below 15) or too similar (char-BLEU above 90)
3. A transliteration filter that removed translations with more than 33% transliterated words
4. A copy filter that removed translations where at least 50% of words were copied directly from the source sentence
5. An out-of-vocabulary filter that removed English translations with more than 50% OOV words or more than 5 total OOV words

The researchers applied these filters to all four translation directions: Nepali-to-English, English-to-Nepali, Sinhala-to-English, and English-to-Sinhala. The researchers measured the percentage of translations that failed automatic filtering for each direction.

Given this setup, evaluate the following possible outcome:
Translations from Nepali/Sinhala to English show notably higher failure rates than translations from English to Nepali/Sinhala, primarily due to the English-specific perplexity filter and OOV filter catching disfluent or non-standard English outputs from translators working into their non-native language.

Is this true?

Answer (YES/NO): NO